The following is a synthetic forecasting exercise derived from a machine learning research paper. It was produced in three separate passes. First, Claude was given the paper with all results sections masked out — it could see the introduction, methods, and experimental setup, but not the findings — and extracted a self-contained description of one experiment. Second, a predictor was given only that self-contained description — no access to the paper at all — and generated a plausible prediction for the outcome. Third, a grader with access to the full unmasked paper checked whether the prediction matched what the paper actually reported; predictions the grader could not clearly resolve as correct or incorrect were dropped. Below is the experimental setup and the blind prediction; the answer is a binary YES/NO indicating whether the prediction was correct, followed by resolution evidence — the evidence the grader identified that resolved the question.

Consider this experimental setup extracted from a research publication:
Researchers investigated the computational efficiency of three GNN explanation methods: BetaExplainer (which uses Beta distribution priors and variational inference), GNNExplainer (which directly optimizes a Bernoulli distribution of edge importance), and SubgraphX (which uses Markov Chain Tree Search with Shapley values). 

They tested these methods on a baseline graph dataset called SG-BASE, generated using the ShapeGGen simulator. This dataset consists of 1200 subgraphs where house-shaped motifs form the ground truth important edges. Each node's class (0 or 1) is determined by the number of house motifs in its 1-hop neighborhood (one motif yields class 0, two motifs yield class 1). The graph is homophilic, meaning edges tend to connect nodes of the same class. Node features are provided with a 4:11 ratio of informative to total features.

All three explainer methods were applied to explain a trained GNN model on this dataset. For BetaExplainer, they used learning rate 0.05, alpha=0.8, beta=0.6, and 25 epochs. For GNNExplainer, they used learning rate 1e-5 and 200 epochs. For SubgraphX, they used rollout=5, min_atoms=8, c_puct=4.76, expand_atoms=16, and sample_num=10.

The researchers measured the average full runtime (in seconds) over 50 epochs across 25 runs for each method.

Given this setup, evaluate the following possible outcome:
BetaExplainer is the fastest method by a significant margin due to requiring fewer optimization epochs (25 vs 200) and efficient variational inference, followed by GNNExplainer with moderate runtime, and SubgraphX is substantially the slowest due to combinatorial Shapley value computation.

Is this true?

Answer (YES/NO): NO